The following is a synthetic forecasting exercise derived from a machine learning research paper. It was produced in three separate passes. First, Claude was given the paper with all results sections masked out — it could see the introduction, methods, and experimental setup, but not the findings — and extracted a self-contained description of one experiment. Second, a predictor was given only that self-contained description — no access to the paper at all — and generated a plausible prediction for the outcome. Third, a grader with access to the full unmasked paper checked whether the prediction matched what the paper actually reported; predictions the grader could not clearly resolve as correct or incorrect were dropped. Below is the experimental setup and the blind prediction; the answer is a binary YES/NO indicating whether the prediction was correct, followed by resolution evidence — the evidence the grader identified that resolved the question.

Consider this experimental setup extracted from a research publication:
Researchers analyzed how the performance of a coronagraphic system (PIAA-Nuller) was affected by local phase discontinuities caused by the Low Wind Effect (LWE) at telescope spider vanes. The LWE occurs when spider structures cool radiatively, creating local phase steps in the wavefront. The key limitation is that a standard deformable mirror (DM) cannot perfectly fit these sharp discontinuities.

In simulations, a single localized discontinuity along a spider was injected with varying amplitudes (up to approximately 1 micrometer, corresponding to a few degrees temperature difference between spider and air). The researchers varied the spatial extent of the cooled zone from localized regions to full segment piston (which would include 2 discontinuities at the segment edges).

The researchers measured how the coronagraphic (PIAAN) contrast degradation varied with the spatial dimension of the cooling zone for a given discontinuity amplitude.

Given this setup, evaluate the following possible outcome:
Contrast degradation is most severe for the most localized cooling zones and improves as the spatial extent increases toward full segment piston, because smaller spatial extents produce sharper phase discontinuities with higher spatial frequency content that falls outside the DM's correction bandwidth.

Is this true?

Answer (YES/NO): NO